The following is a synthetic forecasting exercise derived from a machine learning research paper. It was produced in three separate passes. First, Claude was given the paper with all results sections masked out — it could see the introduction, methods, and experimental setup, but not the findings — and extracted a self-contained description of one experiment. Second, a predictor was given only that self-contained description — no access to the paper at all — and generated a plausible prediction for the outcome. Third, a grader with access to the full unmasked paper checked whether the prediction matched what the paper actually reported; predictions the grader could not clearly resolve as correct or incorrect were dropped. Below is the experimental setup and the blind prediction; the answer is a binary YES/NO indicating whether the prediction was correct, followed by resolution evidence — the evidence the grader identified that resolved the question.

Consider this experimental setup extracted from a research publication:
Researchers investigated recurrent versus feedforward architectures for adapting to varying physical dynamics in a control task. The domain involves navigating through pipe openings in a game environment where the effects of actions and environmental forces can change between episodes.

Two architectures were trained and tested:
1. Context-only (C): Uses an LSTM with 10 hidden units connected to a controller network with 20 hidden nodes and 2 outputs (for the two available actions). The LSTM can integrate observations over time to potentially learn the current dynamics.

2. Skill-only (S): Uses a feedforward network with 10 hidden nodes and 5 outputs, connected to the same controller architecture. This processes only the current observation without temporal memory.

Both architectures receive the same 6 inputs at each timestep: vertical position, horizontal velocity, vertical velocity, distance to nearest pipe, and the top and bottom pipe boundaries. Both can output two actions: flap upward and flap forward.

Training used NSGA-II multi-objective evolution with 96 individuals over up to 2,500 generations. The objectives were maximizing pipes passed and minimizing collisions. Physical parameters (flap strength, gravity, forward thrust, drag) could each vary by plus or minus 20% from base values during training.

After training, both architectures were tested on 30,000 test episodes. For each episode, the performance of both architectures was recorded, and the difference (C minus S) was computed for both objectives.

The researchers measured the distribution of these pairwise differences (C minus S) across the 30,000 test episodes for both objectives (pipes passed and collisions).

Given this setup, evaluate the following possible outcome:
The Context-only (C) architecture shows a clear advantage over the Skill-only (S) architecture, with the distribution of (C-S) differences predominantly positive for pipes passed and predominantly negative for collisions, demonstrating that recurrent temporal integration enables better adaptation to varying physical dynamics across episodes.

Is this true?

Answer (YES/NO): NO